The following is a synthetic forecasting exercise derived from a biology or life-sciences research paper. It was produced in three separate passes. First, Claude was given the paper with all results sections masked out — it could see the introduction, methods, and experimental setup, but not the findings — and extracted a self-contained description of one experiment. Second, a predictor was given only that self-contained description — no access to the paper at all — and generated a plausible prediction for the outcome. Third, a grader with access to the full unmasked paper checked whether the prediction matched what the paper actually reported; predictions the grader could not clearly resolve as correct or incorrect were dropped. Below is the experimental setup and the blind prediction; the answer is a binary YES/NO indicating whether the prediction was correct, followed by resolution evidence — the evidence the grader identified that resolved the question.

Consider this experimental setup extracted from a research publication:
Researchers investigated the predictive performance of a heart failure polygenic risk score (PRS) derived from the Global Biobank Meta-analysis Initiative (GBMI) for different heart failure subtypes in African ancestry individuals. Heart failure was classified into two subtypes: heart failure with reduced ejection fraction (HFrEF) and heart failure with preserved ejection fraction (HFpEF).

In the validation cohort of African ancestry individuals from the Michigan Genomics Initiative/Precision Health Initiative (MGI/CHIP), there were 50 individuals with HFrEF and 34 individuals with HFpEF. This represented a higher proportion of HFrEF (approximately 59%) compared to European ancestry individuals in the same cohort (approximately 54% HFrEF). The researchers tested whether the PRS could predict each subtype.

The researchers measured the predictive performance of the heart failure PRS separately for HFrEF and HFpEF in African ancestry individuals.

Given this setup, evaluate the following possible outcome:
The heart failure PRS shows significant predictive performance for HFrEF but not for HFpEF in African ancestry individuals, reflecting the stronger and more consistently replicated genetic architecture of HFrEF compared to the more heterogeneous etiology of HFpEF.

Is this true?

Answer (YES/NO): YES